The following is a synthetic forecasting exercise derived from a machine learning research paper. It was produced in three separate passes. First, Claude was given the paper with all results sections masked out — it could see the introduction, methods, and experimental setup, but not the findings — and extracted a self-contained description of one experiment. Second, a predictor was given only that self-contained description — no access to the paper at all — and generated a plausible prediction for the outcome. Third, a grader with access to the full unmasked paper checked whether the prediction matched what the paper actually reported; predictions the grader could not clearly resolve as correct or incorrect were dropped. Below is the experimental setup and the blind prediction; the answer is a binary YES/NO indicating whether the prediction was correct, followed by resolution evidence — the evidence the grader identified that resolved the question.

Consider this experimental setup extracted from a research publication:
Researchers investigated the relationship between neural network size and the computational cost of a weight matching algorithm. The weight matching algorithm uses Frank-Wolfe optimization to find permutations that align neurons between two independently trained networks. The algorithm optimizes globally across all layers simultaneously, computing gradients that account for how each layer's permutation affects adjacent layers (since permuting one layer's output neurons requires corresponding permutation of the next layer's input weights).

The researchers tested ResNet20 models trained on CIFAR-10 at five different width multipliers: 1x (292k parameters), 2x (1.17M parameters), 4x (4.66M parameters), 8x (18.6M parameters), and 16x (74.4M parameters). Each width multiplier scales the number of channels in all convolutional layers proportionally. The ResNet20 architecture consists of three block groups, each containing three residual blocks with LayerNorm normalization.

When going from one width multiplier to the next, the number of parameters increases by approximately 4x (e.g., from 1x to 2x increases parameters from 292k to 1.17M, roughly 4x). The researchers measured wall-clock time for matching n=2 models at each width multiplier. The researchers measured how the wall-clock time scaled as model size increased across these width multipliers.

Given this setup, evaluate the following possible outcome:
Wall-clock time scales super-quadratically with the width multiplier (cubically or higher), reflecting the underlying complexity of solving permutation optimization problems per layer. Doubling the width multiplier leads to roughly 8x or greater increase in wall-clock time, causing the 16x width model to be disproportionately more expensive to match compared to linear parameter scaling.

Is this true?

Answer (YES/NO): NO